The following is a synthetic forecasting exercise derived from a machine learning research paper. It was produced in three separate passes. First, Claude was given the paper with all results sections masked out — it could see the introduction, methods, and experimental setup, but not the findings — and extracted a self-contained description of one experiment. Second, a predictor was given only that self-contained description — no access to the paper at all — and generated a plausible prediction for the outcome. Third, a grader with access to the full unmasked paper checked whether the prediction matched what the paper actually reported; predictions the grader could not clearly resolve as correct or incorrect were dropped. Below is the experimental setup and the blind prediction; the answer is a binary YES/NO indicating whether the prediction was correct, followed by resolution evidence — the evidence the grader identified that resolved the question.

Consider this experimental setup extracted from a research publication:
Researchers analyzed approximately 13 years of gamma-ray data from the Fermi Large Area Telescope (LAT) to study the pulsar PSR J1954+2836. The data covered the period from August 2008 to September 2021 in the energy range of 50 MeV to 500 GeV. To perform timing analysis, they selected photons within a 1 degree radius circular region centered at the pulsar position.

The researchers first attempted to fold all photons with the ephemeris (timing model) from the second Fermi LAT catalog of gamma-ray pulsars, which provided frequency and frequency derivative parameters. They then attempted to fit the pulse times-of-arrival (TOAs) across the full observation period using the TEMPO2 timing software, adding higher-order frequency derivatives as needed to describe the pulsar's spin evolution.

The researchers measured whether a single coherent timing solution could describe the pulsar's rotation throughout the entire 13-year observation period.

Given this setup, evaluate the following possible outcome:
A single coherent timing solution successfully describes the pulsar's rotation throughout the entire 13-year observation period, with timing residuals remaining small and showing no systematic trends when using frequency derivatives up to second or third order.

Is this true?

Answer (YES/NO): NO